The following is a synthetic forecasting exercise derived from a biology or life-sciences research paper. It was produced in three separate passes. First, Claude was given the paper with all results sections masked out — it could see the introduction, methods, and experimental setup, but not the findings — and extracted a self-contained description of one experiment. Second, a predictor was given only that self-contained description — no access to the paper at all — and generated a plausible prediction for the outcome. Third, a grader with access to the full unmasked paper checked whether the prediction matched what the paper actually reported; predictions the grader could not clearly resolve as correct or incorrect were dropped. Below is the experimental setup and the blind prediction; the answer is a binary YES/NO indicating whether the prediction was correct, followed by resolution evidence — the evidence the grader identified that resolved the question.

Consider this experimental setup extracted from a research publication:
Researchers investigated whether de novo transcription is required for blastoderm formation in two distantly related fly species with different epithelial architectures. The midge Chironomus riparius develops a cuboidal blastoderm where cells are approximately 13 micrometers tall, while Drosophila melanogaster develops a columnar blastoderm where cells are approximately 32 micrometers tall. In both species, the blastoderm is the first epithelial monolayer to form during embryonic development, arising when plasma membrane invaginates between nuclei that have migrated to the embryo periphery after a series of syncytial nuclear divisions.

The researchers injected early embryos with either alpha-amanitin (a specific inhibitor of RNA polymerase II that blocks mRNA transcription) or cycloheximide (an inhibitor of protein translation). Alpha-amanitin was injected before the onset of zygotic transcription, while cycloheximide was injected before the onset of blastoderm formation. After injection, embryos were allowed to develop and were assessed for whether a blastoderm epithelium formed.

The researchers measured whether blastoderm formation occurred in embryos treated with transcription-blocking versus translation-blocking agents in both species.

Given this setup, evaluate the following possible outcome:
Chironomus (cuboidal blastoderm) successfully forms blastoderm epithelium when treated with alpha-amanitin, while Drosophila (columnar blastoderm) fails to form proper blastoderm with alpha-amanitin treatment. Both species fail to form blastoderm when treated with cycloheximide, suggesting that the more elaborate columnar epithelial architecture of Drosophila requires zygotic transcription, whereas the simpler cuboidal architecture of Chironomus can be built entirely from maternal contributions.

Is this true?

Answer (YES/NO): YES